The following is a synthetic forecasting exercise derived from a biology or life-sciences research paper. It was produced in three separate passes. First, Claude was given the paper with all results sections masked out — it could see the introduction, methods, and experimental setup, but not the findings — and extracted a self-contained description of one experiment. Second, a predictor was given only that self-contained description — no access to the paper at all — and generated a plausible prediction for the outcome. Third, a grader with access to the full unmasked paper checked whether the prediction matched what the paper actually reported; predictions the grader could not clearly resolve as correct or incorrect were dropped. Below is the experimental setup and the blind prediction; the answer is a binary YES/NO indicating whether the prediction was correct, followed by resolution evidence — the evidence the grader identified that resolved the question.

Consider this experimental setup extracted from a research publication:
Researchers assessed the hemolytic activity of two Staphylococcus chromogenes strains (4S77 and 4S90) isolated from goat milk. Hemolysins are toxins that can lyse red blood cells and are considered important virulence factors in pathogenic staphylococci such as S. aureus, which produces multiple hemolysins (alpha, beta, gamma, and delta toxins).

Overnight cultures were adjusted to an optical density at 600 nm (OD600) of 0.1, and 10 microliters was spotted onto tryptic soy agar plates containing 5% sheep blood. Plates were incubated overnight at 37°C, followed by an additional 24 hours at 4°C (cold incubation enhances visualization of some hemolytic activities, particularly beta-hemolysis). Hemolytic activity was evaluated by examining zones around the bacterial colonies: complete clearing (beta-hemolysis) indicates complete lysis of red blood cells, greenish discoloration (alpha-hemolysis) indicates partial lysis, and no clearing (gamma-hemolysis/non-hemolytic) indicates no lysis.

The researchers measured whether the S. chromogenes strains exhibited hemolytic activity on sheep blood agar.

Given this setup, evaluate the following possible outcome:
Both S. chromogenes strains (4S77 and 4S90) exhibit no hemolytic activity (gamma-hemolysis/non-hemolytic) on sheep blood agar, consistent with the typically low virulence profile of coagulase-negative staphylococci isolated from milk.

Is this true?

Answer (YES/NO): NO